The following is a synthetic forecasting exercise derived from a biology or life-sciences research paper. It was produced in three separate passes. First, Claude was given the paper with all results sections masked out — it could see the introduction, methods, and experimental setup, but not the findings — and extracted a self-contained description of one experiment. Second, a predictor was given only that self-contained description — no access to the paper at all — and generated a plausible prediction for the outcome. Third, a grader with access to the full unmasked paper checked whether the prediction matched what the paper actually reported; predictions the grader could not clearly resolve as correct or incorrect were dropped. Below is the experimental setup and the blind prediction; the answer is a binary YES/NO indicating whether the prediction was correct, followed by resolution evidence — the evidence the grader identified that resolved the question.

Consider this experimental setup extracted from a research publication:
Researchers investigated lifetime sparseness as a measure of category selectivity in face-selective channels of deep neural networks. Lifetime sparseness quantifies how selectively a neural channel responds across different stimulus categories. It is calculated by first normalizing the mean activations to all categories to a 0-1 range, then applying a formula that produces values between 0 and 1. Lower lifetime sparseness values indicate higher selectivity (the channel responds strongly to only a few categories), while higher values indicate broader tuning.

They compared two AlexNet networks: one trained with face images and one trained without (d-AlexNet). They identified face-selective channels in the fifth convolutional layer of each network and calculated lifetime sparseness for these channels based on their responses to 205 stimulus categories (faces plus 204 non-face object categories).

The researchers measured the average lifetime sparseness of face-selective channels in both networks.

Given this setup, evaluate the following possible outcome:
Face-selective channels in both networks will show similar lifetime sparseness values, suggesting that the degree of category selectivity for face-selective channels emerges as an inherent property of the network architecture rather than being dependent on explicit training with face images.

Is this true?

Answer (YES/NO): NO